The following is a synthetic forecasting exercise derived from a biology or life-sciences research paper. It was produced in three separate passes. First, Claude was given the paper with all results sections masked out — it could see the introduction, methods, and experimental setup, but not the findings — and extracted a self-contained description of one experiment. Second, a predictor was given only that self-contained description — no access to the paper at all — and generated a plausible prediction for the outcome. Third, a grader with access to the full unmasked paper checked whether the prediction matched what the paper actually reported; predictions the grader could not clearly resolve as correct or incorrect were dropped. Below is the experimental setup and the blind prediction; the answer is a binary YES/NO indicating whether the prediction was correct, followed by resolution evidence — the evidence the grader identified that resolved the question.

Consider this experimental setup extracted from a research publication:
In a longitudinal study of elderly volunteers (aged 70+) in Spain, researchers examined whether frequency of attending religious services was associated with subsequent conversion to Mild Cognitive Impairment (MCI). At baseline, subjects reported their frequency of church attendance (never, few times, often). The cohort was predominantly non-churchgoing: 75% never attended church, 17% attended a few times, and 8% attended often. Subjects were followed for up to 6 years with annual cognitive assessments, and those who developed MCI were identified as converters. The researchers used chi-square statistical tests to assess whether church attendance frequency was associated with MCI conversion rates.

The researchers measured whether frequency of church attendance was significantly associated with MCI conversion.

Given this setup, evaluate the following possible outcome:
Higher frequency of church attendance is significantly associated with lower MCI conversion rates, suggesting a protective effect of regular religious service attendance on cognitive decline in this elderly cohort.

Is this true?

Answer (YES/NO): NO